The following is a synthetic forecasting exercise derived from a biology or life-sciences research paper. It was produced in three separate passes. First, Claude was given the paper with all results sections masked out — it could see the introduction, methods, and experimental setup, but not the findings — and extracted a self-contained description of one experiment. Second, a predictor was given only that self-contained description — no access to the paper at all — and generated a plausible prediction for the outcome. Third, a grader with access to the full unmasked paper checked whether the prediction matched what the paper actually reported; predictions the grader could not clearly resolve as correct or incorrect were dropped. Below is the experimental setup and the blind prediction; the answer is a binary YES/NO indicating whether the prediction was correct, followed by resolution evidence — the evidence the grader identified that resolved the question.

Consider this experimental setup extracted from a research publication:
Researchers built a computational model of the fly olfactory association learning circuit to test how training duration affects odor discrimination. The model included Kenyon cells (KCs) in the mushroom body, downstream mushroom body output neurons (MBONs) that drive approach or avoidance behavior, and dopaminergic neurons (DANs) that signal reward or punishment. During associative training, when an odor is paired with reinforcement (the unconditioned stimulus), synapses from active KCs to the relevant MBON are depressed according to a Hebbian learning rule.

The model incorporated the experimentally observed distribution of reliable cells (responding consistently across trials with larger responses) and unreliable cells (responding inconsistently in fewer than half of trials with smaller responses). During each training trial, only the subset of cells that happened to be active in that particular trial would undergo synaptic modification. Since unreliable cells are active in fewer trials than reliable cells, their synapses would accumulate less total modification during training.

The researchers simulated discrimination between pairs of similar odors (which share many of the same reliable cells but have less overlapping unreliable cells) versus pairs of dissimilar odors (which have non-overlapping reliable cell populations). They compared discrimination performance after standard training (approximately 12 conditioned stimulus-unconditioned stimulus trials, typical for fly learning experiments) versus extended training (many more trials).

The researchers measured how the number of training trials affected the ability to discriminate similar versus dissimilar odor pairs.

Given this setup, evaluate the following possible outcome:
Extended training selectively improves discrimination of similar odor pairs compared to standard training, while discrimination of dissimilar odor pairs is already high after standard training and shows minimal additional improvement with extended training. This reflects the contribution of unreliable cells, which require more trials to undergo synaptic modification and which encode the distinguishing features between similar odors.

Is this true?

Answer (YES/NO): NO